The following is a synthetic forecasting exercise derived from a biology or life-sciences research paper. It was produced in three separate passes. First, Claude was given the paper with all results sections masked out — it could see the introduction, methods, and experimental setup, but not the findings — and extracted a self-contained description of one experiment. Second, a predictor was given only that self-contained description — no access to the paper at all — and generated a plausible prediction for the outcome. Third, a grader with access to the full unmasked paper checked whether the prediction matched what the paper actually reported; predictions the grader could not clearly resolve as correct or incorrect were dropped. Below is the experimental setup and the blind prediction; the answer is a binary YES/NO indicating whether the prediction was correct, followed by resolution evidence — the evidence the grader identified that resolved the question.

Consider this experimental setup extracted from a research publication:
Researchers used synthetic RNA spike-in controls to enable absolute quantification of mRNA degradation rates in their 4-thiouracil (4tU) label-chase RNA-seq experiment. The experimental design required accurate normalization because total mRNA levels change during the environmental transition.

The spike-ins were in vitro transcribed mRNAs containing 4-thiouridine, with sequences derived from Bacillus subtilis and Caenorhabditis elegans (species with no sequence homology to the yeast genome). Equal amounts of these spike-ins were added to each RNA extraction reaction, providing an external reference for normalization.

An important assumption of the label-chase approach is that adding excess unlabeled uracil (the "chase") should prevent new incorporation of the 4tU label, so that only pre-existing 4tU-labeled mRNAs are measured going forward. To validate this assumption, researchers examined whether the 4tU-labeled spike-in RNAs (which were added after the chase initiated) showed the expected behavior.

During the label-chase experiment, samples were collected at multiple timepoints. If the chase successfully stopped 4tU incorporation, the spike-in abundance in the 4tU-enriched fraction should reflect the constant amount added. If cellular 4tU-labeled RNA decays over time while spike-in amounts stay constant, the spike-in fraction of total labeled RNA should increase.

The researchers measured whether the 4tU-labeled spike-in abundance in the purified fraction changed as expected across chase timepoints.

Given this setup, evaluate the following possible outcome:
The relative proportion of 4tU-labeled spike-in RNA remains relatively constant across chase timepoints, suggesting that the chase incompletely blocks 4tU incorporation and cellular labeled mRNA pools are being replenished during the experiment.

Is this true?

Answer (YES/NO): NO